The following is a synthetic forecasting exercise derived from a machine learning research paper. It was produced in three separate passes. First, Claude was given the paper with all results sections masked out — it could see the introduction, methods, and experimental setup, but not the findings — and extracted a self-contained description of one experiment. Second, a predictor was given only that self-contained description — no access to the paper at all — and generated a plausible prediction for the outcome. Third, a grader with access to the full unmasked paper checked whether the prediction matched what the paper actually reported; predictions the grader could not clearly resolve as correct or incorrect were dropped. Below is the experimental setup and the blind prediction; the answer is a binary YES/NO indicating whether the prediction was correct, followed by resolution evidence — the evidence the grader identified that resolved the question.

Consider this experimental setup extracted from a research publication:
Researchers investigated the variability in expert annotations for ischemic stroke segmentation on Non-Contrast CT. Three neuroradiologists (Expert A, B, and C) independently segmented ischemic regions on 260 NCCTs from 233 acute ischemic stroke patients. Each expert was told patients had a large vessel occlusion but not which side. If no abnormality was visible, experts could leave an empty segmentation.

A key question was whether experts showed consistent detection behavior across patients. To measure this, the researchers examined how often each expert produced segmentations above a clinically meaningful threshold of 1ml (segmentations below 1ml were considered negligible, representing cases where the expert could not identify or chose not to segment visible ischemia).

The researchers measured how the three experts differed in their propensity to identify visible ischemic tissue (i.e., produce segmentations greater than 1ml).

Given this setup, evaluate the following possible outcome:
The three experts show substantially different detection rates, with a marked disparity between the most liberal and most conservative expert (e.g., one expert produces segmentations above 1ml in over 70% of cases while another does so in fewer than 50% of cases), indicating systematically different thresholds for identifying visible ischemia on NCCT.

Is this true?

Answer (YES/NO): NO